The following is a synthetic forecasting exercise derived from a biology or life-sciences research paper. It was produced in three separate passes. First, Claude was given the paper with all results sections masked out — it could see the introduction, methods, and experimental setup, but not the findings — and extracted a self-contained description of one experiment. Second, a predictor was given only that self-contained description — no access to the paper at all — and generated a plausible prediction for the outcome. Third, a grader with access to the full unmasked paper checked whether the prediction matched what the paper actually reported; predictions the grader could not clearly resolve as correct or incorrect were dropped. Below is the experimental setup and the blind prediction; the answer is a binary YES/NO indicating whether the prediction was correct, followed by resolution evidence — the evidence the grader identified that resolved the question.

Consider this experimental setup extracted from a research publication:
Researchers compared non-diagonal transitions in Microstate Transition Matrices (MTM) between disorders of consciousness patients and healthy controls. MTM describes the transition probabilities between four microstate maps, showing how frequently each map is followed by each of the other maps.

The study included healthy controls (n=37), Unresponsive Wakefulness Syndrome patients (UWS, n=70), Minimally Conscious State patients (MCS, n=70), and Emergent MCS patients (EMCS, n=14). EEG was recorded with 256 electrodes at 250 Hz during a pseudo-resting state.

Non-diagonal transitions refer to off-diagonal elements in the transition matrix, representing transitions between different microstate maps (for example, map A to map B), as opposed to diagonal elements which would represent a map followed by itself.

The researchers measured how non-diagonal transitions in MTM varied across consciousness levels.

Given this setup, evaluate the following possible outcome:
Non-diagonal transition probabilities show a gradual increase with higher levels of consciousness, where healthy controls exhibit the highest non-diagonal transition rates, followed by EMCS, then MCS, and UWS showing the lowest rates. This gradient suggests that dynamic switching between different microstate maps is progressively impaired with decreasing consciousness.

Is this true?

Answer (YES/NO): YES